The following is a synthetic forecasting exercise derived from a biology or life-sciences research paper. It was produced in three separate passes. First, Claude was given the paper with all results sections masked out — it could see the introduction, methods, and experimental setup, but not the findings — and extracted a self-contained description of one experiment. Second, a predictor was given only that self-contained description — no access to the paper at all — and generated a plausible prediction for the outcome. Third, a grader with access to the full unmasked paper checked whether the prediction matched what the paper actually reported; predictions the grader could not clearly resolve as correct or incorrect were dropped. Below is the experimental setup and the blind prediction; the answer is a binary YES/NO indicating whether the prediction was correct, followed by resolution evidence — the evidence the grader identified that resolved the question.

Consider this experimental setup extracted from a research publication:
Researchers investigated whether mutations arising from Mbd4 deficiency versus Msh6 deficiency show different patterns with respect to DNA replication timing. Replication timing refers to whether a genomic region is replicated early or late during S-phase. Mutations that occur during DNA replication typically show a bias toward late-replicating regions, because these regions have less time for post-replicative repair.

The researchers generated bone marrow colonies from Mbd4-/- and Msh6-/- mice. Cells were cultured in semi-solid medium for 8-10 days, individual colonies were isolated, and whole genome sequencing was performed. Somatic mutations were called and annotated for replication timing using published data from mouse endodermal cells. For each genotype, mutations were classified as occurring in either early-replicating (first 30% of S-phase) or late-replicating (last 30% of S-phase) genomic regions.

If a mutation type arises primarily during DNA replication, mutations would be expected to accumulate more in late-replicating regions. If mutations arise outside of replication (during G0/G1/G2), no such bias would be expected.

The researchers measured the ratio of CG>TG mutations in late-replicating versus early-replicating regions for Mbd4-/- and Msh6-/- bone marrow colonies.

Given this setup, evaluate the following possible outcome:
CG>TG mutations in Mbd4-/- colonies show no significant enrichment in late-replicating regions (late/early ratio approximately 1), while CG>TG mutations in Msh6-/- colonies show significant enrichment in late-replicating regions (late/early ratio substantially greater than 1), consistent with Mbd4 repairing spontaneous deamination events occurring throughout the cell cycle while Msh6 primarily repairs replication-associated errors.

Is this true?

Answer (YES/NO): NO